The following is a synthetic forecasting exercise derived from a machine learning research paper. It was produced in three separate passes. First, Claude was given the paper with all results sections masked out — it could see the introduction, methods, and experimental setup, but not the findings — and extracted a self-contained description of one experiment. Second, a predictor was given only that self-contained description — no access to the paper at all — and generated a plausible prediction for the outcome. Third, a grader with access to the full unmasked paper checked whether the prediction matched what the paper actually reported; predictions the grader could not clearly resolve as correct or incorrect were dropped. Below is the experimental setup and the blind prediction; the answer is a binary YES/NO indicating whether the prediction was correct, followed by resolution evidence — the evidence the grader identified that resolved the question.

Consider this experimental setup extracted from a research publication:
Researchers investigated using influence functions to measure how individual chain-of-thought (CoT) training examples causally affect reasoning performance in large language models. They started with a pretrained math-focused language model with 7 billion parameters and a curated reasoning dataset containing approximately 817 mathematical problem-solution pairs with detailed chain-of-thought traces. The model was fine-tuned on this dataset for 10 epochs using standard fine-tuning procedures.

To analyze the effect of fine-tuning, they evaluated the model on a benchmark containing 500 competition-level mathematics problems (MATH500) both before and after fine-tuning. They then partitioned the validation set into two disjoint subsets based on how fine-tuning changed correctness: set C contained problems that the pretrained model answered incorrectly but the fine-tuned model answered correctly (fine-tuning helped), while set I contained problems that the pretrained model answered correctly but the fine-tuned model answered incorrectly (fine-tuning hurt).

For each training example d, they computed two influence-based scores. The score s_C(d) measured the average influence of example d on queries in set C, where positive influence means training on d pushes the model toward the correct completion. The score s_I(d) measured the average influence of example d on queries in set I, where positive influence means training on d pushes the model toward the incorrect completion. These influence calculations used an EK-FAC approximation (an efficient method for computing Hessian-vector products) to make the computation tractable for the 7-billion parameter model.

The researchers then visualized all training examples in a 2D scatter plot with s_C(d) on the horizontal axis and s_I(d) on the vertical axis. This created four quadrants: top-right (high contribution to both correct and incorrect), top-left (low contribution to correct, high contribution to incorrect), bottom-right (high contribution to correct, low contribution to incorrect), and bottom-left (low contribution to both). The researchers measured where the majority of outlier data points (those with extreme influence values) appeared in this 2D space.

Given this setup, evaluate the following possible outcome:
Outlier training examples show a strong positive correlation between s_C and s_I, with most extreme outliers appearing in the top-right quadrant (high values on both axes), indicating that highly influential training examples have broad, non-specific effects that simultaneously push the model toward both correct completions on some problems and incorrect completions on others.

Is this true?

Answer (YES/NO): NO